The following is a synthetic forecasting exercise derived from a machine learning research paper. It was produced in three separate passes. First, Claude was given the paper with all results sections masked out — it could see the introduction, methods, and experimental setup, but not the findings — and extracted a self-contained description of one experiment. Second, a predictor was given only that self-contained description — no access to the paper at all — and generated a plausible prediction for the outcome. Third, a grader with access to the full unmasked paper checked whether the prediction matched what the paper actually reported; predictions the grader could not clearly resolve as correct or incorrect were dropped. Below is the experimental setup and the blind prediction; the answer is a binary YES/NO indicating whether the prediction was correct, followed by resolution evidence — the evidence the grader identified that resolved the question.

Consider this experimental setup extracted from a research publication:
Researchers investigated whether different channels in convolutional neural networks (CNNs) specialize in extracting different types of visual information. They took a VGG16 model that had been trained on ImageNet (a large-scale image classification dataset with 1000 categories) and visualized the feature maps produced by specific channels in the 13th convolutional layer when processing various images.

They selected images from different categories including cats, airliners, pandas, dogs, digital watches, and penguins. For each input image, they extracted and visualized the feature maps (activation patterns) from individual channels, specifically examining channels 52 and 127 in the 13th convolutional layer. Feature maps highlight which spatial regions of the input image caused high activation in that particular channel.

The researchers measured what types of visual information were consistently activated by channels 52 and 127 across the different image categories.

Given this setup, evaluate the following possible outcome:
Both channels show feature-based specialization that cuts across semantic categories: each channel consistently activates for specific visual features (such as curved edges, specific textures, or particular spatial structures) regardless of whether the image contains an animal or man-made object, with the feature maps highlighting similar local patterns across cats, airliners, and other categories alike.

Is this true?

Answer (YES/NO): NO